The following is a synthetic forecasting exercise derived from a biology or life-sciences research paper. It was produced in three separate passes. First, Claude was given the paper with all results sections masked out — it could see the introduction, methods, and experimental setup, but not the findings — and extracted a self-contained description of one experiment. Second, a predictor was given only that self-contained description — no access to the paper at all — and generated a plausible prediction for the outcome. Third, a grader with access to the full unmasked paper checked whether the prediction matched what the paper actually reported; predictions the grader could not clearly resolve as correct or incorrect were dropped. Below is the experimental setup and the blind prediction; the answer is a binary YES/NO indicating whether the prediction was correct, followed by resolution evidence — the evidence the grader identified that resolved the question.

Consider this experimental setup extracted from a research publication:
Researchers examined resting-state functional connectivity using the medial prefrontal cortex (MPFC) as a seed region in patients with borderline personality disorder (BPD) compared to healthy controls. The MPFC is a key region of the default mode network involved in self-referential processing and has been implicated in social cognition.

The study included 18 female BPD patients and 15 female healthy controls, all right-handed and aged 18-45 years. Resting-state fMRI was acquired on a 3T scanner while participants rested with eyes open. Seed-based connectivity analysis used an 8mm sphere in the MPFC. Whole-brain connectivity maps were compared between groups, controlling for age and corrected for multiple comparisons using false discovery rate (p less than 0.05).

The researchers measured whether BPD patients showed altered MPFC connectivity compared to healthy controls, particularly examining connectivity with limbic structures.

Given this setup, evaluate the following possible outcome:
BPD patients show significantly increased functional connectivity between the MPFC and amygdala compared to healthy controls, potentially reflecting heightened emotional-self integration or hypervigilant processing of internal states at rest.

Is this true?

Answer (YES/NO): NO